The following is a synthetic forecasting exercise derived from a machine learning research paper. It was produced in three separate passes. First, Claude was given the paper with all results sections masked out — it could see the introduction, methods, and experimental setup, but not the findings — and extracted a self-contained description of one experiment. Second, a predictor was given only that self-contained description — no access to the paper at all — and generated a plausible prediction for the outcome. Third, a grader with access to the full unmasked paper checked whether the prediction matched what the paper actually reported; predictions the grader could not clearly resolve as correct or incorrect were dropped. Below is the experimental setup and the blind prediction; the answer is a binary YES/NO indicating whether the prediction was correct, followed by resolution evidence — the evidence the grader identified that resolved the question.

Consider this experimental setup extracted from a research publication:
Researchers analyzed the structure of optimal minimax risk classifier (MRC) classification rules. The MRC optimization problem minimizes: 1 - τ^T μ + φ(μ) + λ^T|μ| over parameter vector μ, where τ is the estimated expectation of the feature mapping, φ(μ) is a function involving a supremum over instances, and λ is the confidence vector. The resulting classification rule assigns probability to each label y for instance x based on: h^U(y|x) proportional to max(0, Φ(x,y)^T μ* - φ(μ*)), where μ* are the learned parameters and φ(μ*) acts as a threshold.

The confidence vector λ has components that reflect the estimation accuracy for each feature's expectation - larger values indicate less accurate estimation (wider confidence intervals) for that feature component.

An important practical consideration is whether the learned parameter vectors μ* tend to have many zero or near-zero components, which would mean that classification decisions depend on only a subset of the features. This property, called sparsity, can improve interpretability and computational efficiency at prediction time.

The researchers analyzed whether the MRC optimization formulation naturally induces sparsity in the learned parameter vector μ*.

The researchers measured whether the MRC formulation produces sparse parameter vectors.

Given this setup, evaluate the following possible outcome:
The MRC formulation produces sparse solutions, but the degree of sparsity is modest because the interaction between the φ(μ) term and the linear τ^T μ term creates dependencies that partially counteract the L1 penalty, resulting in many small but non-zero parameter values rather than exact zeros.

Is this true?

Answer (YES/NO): NO